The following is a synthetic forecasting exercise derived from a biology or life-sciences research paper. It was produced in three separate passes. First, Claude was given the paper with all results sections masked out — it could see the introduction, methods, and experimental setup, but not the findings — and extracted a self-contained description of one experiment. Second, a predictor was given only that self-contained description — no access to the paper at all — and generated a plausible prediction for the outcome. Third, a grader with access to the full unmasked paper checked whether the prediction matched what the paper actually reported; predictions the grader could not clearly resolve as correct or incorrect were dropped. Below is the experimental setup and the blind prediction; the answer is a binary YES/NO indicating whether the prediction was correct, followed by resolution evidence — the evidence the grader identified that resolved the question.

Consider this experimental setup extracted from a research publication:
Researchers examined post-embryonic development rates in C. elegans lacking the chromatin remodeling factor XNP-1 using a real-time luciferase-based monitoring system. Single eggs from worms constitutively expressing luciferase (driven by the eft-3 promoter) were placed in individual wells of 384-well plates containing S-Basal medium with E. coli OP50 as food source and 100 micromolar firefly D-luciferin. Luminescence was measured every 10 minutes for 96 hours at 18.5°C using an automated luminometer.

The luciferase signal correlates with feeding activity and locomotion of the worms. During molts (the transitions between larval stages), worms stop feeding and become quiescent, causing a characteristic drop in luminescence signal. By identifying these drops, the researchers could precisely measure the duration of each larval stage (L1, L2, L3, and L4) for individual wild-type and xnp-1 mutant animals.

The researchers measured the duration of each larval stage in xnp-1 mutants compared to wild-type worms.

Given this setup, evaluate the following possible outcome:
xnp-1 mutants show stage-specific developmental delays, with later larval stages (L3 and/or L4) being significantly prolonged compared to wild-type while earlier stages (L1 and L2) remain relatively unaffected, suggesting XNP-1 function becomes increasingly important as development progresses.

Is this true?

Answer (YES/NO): NO